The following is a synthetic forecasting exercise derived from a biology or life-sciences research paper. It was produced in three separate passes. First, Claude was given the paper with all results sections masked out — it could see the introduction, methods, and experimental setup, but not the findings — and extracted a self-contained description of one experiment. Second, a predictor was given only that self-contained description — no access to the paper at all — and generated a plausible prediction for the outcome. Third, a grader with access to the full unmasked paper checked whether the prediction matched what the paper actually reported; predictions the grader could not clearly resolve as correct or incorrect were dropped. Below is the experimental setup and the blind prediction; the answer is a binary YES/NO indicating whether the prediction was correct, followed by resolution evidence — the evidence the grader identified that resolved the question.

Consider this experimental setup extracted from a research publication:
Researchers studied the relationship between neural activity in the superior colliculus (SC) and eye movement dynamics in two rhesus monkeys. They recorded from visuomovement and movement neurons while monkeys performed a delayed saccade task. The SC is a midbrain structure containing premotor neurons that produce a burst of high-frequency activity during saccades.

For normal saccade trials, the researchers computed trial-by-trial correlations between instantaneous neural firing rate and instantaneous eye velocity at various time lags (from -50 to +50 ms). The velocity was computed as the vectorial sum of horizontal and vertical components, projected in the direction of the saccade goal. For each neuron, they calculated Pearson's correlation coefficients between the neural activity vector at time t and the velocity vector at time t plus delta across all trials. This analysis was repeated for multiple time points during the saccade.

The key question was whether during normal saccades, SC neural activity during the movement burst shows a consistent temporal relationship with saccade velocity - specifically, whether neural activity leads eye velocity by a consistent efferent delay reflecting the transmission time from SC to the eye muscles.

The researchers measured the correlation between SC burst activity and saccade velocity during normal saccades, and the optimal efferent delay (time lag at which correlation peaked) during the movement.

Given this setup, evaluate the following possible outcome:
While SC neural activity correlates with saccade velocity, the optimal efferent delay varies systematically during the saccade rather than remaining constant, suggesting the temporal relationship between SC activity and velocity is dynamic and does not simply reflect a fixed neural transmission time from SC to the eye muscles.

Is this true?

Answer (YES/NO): NO